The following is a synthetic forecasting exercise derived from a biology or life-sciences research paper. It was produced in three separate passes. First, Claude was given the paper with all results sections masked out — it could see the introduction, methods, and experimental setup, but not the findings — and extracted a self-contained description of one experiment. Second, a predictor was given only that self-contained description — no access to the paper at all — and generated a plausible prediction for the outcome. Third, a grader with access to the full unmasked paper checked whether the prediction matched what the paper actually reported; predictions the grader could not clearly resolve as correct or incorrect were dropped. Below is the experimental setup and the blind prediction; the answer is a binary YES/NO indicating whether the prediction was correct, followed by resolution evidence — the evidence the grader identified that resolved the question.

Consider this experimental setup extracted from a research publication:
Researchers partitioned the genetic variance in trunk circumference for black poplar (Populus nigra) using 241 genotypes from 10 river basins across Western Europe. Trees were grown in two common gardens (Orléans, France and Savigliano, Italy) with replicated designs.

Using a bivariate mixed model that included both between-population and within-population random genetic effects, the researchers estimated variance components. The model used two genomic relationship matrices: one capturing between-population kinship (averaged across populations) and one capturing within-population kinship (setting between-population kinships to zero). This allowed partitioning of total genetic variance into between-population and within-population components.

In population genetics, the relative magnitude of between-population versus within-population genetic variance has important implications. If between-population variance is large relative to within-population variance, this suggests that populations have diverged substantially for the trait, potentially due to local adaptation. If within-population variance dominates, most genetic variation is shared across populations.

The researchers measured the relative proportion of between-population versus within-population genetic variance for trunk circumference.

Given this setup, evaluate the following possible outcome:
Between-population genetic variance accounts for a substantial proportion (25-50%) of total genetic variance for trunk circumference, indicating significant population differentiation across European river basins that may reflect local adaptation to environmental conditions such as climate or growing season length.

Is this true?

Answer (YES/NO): NO